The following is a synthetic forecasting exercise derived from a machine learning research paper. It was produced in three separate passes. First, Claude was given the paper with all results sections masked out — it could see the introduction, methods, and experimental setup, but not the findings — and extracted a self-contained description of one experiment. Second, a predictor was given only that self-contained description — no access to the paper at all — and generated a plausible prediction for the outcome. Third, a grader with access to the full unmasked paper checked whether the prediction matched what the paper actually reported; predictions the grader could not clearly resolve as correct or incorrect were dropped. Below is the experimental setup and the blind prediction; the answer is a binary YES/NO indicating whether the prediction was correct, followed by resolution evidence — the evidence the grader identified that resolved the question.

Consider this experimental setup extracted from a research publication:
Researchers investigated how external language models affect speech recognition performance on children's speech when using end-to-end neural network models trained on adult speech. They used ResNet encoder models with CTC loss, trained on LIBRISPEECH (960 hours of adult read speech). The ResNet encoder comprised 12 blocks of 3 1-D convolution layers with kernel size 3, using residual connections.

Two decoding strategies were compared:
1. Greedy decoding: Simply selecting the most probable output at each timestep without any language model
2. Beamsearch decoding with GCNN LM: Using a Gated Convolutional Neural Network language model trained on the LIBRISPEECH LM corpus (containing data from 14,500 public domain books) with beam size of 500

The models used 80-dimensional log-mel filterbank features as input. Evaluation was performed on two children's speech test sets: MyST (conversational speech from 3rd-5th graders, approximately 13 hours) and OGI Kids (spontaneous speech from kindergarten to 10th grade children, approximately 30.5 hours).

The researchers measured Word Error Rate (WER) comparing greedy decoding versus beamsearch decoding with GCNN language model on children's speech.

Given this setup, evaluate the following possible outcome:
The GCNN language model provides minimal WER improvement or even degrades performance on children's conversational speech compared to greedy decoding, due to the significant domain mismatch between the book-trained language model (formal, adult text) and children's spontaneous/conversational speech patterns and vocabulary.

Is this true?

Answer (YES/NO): NO